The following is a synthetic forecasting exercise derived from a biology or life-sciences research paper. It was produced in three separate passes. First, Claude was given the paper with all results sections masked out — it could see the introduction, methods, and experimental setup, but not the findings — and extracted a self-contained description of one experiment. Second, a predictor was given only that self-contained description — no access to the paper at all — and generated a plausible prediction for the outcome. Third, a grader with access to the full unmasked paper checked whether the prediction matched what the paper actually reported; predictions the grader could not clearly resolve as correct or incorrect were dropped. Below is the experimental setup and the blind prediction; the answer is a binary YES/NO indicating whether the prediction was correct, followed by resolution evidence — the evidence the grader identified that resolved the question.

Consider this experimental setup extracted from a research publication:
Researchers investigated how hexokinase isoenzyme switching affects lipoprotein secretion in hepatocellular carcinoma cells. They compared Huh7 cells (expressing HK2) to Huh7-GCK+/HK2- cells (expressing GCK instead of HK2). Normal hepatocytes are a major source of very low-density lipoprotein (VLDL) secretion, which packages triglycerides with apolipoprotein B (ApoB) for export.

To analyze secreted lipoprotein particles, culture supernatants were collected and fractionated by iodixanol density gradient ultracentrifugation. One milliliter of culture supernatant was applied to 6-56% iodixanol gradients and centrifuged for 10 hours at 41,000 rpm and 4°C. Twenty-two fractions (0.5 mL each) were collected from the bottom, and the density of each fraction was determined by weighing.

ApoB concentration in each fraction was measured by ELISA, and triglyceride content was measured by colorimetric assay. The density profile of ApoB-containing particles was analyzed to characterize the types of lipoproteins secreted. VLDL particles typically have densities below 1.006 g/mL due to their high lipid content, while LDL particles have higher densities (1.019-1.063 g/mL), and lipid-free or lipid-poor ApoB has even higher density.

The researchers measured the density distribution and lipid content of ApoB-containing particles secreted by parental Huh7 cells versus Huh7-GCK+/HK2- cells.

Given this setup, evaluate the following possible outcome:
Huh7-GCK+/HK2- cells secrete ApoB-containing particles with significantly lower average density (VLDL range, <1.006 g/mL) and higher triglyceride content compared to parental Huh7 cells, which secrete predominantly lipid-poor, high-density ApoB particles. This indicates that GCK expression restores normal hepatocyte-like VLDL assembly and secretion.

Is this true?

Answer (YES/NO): NO